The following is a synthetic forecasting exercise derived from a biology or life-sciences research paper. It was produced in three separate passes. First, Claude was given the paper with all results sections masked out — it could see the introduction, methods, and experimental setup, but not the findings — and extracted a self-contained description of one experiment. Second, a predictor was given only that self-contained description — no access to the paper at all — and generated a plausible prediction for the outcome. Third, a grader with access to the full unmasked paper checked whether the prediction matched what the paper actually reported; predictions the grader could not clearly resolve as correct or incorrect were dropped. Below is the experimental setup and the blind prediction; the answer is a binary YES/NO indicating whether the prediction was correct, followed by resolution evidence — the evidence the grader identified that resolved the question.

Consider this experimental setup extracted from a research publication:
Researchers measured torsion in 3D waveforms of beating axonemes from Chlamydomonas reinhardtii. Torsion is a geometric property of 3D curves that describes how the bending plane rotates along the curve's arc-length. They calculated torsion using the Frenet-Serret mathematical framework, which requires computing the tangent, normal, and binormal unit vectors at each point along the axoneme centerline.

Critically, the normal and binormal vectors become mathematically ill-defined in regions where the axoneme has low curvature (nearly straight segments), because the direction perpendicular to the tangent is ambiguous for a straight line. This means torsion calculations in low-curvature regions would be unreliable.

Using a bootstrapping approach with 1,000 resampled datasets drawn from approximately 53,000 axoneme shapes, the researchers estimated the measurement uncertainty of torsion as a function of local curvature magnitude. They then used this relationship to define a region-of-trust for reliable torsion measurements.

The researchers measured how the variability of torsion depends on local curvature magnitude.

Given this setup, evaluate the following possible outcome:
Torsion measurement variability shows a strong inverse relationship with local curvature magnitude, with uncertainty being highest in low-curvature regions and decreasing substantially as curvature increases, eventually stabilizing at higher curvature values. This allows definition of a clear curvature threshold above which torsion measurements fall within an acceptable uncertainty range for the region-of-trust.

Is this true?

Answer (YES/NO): YES